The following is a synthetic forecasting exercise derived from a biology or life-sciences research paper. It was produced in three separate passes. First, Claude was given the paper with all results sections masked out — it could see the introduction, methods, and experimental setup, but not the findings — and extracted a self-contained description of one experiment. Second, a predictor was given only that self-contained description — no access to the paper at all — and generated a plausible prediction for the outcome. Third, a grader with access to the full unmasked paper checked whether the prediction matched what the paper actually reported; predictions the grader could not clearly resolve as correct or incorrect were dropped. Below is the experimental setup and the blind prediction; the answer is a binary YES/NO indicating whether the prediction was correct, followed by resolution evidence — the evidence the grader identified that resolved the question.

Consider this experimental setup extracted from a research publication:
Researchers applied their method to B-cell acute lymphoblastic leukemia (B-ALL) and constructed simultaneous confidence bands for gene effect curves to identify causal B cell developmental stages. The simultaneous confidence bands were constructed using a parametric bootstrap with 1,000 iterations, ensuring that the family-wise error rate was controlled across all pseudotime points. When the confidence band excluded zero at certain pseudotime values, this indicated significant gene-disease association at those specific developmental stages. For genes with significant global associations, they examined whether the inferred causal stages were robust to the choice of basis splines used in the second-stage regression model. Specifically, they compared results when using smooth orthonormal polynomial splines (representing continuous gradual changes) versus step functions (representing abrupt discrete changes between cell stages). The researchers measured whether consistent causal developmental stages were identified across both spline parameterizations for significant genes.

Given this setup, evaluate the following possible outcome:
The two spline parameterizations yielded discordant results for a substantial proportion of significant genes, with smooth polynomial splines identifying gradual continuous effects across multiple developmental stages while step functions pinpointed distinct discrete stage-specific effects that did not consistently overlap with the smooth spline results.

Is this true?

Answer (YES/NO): NO